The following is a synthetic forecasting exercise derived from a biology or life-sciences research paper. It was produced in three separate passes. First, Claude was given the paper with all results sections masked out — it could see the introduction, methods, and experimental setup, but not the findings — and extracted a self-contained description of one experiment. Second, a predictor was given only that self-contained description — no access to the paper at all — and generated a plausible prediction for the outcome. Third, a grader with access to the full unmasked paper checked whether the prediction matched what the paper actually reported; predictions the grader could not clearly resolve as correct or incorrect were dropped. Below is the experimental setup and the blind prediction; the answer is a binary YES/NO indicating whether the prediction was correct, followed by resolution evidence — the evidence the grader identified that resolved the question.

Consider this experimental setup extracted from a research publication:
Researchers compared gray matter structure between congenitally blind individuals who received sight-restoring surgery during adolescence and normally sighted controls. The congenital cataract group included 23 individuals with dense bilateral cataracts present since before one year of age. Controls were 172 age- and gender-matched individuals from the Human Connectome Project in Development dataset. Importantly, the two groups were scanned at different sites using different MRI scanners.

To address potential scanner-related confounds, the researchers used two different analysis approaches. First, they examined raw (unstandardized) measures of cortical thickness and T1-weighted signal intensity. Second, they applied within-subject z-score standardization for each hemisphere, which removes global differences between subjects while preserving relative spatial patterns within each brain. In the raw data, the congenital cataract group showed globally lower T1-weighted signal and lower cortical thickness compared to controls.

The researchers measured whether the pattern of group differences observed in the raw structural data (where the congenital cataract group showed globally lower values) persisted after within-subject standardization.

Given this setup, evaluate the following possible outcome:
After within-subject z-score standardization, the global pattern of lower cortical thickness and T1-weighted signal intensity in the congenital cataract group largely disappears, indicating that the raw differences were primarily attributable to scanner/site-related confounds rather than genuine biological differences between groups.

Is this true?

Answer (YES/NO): NO